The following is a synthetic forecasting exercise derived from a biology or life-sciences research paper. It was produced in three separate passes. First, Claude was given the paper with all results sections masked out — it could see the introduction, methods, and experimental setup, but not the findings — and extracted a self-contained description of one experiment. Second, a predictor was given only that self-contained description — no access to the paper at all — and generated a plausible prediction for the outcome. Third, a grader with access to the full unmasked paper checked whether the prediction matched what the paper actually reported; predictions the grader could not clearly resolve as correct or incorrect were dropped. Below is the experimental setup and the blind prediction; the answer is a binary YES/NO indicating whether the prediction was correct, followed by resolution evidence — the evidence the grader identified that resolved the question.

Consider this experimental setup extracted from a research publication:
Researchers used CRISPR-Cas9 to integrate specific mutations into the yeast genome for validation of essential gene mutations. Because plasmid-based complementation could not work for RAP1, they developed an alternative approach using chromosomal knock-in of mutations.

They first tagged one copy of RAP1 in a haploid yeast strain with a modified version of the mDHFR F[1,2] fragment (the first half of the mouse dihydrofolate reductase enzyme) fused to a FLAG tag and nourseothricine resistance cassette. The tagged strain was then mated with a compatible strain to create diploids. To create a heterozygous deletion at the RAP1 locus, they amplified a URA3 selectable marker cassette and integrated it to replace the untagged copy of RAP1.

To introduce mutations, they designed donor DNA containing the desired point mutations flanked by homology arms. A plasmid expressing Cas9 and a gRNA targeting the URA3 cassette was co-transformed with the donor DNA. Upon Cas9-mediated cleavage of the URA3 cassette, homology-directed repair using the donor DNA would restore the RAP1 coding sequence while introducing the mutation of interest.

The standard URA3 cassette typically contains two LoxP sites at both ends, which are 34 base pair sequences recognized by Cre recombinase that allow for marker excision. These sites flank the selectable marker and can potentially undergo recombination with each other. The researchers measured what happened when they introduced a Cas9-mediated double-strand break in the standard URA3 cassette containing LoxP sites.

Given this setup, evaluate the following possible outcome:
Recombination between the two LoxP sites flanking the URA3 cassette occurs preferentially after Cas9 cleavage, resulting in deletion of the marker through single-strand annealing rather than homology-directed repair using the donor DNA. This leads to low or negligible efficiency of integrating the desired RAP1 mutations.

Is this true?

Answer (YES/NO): YES